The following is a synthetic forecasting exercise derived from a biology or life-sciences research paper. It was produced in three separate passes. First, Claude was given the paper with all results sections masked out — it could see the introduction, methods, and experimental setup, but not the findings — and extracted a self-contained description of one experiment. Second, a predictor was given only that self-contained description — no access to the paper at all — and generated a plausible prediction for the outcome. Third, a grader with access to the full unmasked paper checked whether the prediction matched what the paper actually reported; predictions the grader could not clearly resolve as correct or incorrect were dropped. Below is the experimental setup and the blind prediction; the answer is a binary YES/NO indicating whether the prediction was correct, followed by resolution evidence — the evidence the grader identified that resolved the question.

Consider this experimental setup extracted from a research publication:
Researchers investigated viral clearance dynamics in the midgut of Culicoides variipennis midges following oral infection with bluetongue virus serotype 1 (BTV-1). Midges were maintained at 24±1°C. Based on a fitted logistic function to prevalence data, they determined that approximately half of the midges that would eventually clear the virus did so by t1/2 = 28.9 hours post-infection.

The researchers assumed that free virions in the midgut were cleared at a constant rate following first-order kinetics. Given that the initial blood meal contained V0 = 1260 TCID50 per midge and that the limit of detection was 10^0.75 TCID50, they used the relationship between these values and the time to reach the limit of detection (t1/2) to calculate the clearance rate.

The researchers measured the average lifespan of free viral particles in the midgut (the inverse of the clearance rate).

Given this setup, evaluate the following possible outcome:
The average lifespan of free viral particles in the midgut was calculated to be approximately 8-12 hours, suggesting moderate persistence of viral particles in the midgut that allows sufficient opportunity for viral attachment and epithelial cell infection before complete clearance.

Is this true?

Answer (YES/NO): NO